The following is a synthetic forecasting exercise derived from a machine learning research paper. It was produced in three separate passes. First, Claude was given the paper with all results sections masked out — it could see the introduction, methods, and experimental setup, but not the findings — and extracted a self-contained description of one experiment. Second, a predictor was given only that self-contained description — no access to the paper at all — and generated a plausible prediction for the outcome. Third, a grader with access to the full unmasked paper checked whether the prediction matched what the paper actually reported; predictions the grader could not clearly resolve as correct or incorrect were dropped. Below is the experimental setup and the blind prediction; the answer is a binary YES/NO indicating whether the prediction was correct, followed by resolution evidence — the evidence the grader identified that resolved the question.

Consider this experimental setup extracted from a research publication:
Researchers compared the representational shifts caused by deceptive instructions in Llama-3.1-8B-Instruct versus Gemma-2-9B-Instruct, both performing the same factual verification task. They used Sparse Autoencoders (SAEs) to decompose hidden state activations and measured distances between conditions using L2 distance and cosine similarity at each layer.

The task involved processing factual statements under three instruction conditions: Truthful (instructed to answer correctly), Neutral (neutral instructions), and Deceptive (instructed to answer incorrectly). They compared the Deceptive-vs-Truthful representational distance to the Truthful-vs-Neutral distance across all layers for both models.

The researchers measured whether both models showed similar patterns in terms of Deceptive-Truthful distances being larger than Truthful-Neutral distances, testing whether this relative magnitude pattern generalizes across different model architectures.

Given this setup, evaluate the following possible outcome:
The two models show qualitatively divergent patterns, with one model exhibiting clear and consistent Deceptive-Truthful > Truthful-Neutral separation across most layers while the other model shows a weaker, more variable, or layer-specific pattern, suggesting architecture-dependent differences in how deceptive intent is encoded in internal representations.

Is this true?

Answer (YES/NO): NO